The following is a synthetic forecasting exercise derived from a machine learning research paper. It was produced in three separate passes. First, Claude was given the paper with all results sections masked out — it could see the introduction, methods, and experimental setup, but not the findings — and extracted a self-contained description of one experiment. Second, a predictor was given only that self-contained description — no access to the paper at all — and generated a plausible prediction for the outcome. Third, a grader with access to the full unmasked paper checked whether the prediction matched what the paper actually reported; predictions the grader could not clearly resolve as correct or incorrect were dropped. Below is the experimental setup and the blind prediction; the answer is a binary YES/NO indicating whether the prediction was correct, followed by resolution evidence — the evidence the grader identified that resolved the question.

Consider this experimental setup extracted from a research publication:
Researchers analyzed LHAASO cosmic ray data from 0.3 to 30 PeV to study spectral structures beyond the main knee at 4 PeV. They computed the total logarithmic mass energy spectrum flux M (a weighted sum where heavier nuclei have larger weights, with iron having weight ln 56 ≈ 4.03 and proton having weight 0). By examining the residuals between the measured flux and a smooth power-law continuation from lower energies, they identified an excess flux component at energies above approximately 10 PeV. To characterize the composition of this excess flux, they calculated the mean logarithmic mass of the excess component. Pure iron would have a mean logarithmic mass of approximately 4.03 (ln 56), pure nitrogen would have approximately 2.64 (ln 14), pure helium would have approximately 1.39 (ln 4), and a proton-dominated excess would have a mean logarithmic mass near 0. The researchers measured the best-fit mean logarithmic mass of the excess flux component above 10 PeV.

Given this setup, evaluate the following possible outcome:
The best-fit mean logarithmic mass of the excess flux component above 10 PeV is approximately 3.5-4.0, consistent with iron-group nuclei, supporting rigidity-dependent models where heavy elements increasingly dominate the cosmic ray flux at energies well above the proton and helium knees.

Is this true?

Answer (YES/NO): YES